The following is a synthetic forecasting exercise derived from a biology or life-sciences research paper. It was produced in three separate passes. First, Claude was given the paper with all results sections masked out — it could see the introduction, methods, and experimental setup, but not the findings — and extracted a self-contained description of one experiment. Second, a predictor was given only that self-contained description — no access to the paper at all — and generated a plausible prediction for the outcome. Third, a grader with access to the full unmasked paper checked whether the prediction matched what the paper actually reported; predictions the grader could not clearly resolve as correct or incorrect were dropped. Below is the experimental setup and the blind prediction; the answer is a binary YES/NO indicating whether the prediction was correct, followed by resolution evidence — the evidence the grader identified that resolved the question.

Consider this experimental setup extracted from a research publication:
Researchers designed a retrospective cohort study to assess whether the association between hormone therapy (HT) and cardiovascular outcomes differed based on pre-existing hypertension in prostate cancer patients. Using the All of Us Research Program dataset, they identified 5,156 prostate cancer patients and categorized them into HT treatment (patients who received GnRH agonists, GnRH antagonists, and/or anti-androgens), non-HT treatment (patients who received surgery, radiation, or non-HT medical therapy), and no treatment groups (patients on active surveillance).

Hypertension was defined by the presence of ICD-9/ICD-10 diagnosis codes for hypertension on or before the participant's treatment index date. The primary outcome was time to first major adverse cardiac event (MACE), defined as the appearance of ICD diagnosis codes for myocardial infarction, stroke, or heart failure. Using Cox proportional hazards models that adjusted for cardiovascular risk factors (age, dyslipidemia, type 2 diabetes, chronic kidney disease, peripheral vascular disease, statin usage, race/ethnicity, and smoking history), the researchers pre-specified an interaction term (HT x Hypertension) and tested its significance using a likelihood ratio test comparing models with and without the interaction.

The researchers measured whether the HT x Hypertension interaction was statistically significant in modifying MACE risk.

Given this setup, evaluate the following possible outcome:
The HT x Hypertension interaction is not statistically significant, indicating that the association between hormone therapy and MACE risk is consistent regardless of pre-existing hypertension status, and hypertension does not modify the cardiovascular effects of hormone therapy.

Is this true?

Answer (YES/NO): YES